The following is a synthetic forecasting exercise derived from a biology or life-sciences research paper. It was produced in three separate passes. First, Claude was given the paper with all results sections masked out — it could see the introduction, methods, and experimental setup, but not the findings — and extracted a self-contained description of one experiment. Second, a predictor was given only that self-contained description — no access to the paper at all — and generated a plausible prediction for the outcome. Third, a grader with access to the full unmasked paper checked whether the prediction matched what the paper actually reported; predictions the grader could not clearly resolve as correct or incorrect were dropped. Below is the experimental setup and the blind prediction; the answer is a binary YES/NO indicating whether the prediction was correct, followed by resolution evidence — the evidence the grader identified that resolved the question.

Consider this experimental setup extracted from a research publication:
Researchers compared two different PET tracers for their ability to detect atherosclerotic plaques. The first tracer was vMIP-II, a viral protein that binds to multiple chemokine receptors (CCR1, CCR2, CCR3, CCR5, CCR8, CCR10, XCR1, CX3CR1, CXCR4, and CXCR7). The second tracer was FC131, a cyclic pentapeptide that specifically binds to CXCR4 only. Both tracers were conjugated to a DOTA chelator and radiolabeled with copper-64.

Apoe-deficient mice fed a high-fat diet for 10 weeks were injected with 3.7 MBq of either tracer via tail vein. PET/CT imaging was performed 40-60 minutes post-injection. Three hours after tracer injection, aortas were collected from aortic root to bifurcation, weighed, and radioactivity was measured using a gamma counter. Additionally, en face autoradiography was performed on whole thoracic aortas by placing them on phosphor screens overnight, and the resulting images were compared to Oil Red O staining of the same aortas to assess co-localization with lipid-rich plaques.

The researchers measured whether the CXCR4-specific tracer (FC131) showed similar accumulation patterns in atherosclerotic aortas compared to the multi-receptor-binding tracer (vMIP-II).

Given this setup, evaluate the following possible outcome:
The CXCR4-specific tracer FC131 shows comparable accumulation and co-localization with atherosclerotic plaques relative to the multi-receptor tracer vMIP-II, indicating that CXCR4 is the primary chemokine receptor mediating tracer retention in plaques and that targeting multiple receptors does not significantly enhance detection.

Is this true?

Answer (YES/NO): YES